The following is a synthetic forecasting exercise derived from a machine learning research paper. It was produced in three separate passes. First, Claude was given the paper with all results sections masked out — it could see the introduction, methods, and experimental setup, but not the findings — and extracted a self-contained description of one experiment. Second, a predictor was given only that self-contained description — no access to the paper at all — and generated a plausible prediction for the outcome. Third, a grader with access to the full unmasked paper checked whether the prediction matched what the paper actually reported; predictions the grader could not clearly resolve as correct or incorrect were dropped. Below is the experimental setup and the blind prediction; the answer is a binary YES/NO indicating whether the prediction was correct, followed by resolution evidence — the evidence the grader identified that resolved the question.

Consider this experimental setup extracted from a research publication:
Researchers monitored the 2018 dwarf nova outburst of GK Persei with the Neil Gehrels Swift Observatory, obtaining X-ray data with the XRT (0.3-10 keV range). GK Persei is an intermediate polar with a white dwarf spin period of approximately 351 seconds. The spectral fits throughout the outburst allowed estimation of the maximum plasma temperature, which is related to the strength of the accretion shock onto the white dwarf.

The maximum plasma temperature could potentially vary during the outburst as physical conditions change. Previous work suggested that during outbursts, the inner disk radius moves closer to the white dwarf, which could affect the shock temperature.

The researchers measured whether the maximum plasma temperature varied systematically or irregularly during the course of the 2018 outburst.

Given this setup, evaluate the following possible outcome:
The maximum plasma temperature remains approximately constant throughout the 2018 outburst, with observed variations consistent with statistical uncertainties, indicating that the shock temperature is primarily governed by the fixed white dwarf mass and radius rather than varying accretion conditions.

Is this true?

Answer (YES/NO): NO